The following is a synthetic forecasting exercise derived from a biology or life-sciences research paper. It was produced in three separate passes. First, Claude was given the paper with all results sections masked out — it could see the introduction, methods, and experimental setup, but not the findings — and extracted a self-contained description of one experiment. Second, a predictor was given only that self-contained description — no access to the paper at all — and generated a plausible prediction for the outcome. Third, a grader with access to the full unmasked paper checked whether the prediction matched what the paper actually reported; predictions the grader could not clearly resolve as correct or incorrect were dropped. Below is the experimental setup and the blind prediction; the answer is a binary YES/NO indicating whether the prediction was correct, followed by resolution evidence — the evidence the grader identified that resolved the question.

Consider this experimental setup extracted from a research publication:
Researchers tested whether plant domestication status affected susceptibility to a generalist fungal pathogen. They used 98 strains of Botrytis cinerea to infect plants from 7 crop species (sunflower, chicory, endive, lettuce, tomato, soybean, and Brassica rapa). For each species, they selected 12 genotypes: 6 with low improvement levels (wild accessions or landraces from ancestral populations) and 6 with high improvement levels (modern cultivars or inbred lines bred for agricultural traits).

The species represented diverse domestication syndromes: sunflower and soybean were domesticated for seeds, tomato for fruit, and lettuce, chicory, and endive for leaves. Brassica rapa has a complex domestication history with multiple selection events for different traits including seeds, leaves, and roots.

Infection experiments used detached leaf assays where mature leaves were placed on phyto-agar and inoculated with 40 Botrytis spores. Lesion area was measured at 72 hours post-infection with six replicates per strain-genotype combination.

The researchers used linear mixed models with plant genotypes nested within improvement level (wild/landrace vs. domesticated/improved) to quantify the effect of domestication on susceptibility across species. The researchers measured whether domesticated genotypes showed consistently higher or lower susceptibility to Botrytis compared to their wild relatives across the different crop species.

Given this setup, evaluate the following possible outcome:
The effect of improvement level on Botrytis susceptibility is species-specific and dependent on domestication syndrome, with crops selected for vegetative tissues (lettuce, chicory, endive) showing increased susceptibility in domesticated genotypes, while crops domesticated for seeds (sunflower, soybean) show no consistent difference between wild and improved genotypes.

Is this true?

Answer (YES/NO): NO